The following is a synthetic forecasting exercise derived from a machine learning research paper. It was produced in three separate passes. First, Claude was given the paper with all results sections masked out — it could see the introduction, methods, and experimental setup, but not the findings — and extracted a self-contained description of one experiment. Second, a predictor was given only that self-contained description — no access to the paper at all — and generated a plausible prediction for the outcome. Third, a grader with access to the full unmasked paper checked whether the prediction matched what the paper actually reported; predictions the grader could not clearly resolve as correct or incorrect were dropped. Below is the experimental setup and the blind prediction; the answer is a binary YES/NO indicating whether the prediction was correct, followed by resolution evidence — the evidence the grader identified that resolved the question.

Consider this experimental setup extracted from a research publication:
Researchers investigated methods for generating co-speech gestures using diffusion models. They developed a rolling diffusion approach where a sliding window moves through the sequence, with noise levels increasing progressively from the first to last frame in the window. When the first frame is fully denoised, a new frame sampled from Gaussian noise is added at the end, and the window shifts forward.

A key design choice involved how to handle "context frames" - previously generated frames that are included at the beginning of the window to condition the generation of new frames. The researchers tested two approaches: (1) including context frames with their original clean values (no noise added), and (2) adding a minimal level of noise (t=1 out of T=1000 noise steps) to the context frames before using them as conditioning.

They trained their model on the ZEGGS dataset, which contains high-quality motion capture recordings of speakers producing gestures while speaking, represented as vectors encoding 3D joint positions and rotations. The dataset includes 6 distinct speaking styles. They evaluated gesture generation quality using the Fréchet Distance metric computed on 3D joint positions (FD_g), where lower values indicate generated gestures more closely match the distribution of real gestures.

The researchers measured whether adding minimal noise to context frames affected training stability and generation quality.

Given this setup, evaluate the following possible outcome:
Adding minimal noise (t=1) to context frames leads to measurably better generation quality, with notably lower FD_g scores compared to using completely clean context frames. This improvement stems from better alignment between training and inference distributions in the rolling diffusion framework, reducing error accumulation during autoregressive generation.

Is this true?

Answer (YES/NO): NO